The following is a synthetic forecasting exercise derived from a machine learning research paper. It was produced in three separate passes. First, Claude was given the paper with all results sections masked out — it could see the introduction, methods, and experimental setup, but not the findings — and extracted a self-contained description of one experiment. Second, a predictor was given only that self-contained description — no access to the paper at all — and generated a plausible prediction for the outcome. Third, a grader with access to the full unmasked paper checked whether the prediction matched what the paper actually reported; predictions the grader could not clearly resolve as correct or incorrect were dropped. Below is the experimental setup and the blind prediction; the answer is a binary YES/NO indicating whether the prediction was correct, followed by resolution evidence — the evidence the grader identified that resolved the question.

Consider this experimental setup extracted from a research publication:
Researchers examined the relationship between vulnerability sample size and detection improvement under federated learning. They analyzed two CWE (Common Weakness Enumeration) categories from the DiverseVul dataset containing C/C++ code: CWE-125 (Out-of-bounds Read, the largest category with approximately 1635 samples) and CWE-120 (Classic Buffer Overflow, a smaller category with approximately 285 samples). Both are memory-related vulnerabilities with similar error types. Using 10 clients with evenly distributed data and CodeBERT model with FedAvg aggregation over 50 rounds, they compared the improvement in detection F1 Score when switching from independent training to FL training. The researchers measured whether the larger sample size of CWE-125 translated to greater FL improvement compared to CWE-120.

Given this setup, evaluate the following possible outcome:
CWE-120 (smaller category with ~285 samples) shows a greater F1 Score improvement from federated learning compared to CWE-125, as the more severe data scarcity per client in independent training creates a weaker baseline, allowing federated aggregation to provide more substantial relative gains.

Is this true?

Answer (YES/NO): YES